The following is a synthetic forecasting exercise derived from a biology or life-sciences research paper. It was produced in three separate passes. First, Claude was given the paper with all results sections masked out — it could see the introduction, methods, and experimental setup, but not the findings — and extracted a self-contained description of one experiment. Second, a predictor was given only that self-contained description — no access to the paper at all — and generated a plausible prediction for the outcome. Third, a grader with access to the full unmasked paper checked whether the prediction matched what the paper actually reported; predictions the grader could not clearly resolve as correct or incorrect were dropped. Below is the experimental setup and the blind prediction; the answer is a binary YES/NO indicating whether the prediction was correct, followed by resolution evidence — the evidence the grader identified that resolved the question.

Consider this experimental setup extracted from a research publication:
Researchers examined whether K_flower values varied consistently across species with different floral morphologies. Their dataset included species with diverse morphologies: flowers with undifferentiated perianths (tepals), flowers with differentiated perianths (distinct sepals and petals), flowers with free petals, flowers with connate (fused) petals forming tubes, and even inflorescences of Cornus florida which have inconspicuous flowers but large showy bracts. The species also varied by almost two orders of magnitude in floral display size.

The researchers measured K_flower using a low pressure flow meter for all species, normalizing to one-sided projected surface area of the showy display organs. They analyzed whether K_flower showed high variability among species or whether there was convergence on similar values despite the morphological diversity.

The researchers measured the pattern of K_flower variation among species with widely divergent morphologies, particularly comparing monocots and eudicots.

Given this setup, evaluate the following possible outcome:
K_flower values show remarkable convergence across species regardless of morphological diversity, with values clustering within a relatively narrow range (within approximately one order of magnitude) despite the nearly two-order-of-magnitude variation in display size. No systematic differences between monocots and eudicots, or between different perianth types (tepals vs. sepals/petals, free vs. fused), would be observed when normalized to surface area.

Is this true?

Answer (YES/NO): NO